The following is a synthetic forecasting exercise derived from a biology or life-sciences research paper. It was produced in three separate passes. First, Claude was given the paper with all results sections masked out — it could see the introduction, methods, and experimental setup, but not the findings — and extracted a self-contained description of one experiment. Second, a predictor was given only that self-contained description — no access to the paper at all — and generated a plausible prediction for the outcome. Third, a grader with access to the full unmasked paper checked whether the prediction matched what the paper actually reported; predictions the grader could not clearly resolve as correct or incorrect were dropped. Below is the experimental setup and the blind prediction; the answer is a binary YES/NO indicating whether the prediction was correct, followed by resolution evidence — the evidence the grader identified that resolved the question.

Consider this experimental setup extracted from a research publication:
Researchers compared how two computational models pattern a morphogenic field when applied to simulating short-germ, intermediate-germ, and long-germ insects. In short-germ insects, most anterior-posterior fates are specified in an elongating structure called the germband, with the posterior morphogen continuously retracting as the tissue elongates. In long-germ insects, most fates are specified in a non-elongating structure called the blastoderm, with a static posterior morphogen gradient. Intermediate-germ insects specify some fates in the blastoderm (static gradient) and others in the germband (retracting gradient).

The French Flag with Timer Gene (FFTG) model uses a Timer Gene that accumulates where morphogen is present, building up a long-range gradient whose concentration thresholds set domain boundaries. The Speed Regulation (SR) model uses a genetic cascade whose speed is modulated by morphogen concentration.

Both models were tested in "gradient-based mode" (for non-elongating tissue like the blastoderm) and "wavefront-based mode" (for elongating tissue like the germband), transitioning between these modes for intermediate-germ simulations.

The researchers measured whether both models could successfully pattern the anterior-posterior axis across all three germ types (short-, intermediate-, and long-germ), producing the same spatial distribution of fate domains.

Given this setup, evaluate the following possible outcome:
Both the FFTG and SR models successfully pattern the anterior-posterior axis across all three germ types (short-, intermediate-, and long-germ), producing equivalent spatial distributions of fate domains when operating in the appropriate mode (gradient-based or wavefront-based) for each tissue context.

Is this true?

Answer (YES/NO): YES